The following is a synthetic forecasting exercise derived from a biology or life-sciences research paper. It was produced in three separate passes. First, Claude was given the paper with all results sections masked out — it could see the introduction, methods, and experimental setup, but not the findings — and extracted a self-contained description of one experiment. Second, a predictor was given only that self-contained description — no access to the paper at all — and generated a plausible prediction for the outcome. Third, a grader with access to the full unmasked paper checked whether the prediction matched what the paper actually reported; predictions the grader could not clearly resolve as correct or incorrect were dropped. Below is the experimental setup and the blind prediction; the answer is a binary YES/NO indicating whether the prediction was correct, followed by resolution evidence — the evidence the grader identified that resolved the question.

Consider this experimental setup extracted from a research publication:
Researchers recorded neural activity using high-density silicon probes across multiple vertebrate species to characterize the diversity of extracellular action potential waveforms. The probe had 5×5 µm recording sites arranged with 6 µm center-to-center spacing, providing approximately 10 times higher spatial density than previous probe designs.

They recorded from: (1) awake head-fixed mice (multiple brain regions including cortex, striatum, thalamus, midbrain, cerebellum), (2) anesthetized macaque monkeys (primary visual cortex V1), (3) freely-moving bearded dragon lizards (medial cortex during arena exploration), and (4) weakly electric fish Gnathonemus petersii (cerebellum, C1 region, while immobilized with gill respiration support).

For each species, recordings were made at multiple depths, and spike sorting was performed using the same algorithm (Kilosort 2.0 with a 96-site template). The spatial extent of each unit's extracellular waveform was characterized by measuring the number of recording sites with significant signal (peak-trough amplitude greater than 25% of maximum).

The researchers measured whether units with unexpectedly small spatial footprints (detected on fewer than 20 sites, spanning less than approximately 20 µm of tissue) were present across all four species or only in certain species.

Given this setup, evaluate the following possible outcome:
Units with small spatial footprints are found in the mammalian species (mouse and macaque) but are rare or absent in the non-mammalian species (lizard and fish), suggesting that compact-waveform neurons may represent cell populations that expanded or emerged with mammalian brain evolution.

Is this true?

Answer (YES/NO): NO